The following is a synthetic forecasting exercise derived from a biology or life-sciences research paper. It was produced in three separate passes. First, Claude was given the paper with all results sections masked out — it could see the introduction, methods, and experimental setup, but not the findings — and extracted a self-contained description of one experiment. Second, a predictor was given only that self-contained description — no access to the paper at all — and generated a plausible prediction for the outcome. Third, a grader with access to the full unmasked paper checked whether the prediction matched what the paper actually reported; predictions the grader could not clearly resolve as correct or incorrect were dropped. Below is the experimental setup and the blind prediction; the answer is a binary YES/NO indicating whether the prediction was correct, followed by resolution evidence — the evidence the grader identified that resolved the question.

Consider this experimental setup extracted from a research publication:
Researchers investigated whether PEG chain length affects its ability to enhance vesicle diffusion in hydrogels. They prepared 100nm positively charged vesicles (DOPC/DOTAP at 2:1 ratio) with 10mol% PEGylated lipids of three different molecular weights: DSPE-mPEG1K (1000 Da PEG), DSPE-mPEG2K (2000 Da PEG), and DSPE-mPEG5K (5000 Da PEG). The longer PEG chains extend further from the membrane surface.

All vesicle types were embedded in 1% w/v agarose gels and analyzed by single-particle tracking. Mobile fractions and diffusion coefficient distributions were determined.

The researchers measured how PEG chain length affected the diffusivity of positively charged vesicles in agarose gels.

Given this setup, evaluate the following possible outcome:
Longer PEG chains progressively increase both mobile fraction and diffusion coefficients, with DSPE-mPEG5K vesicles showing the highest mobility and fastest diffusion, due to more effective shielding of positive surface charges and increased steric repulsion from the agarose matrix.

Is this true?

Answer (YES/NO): NO